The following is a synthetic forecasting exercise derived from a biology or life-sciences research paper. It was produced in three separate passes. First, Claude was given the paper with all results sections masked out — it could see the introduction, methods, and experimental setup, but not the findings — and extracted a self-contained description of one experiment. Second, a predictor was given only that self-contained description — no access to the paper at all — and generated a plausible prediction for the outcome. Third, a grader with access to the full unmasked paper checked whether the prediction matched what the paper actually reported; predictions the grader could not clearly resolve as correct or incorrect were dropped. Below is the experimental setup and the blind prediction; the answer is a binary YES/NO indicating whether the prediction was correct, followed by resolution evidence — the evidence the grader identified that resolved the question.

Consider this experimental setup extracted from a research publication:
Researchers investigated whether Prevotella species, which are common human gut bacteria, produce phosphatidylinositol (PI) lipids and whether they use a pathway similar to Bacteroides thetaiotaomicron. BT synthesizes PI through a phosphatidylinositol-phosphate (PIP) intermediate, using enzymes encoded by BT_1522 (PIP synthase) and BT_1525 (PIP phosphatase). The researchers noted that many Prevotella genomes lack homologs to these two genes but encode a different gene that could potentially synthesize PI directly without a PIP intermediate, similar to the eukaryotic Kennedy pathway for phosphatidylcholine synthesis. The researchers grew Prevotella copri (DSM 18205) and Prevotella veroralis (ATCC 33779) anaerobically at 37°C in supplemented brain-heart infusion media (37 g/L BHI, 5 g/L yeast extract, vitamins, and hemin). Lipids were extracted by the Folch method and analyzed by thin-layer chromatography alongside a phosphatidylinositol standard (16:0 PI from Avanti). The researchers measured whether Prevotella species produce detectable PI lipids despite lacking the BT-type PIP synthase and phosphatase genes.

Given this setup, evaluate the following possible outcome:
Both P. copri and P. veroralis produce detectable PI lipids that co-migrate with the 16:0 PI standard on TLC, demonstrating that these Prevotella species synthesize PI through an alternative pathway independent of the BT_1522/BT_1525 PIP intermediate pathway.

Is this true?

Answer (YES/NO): NO